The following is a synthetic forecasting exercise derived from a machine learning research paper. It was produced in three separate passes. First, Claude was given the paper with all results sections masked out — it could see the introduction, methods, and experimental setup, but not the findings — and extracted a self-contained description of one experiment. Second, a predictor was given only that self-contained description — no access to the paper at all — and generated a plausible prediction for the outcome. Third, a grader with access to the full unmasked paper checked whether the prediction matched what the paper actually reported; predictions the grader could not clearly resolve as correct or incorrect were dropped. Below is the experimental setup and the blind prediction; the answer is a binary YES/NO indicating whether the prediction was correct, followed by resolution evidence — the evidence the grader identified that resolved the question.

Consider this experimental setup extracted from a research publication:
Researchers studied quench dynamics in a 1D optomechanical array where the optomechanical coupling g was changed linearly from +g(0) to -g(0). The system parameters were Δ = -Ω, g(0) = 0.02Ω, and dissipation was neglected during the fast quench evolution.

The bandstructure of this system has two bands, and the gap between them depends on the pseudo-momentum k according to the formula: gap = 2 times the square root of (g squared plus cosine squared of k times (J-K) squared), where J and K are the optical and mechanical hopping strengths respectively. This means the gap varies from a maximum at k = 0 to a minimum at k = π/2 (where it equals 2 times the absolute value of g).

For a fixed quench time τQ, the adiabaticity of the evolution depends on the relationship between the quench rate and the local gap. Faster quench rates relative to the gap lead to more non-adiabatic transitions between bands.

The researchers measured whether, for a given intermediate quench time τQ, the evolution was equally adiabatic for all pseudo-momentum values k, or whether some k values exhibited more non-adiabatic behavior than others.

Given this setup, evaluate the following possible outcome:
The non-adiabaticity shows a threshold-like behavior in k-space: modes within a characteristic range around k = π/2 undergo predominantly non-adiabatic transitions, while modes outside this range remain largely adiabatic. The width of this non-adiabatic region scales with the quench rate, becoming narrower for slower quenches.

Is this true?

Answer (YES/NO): YES